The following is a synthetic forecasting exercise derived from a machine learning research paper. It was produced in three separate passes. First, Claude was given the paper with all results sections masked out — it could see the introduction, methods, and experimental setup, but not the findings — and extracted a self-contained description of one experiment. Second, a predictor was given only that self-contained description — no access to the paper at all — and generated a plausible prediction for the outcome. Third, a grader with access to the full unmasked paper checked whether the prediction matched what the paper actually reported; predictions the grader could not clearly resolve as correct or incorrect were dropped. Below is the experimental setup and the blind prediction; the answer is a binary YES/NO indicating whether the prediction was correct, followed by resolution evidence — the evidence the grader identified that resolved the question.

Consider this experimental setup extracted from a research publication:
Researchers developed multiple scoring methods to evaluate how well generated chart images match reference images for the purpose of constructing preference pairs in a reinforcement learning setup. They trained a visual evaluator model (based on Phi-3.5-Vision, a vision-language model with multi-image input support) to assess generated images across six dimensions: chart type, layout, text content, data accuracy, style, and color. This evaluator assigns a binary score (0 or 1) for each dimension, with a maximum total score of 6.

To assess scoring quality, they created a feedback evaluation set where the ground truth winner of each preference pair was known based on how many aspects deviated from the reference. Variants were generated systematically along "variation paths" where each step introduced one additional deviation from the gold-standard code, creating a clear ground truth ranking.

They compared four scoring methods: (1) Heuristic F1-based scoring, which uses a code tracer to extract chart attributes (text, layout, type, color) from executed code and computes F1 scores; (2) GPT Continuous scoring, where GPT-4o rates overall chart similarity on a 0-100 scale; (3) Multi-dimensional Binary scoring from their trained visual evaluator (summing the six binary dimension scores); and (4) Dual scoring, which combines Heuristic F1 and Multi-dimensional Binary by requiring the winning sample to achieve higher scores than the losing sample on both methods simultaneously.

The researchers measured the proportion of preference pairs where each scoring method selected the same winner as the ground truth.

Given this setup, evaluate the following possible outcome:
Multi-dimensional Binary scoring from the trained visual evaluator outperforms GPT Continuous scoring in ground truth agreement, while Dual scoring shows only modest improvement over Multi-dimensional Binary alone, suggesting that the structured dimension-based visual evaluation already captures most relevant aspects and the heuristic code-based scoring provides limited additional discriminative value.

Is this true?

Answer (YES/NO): NO